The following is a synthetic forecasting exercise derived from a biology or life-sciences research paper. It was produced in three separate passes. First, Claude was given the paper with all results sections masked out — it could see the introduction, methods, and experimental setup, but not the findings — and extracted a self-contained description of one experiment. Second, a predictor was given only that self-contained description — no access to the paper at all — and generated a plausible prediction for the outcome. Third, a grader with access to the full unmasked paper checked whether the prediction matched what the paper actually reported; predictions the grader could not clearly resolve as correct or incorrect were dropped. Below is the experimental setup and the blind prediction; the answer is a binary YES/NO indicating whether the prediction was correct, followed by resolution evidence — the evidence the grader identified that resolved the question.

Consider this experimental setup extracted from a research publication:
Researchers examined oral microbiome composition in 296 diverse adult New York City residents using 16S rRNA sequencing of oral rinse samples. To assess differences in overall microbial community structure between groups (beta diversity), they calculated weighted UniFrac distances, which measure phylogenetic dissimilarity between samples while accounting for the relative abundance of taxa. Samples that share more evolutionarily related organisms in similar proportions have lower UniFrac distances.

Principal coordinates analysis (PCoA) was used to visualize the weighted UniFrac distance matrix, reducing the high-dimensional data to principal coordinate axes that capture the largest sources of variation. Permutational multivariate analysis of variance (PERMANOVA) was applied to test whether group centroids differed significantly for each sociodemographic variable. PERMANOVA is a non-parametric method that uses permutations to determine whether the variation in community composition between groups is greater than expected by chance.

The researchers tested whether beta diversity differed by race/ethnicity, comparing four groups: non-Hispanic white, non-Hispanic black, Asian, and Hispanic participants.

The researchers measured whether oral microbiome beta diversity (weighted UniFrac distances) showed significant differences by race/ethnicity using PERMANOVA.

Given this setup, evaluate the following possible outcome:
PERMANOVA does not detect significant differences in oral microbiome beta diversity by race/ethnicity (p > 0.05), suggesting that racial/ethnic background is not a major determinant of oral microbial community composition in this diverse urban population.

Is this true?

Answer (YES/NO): YES